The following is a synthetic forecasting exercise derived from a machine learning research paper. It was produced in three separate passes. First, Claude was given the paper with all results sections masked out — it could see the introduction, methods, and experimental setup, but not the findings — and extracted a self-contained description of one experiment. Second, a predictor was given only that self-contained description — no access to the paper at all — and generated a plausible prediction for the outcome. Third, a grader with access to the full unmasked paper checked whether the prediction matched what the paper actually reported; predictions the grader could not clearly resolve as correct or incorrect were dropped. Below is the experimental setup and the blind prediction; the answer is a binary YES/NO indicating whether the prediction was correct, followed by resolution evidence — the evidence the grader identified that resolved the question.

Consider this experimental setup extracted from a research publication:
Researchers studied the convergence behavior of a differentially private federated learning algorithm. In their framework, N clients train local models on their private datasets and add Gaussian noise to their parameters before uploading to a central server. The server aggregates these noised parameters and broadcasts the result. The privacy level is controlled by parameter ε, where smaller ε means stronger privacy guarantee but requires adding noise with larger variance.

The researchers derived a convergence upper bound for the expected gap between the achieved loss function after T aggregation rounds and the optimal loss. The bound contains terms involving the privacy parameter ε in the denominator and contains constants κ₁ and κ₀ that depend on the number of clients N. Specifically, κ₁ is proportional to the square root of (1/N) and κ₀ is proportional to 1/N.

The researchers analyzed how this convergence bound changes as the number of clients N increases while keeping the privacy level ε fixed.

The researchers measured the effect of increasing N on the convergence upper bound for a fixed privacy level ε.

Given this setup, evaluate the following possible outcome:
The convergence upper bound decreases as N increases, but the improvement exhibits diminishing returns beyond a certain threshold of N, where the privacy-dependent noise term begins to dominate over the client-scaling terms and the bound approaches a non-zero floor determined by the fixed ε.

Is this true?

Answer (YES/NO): NO